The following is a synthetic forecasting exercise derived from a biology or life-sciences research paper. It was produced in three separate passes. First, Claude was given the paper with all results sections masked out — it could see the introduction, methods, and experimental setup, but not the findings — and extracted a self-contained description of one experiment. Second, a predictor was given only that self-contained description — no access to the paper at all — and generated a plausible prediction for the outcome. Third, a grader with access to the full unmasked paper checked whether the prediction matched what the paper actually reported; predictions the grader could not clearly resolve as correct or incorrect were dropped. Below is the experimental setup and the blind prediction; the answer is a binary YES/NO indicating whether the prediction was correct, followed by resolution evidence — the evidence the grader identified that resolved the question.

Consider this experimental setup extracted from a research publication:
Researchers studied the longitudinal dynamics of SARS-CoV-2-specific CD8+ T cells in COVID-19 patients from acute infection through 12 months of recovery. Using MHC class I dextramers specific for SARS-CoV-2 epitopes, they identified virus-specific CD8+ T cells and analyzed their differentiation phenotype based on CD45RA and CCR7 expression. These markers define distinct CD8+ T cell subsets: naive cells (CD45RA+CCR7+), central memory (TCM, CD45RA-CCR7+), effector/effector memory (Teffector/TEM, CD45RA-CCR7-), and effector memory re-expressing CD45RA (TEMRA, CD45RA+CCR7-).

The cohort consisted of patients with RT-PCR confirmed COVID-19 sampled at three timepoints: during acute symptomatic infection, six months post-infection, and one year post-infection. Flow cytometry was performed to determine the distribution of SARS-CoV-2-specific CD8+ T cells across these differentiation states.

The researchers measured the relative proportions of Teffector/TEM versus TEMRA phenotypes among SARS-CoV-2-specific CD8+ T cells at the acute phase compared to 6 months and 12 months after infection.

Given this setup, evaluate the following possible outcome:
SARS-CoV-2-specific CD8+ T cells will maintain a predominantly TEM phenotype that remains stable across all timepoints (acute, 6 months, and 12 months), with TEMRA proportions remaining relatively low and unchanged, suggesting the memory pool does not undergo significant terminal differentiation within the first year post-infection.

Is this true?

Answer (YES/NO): NO